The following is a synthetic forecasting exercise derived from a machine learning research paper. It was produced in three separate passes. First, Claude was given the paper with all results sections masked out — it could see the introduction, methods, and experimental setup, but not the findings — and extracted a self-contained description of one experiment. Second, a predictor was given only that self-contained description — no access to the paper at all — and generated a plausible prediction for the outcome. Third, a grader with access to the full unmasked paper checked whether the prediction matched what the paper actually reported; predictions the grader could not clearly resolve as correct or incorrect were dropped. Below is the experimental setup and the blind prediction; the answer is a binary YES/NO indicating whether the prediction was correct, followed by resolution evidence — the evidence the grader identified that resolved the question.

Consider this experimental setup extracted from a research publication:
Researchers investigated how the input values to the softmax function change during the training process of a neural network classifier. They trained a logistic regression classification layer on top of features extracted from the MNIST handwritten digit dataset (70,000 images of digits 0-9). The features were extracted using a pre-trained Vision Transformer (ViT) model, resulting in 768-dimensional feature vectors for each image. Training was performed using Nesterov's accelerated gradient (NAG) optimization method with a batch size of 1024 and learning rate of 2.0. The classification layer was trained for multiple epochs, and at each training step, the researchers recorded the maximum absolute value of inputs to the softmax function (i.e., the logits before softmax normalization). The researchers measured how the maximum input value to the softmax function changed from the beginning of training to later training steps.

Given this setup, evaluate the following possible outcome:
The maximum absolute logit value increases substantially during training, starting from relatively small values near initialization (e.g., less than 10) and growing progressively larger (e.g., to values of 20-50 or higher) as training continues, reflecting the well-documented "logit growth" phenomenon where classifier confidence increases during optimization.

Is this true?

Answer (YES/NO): YES